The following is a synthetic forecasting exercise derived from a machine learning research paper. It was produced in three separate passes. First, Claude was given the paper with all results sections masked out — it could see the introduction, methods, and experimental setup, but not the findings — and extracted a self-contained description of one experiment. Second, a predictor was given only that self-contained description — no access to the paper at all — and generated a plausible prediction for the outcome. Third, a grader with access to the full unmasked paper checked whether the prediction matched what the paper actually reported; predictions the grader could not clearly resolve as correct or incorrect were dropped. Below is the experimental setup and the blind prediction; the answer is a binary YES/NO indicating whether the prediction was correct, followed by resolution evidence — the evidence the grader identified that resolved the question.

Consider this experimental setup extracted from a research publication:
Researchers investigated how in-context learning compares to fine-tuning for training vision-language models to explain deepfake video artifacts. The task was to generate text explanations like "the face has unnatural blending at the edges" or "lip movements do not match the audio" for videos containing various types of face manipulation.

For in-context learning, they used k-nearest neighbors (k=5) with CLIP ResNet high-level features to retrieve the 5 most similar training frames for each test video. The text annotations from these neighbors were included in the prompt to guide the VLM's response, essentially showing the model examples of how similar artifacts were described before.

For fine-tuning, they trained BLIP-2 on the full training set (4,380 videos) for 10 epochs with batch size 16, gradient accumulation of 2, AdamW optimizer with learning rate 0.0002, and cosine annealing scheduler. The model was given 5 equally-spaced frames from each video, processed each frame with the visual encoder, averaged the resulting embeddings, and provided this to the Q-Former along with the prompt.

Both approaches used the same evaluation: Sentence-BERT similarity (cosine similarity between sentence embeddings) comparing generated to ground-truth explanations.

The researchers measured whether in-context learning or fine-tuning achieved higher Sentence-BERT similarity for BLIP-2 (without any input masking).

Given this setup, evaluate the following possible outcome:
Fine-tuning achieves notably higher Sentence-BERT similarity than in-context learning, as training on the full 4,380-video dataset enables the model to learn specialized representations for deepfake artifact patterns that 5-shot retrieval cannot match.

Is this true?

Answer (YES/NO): NO